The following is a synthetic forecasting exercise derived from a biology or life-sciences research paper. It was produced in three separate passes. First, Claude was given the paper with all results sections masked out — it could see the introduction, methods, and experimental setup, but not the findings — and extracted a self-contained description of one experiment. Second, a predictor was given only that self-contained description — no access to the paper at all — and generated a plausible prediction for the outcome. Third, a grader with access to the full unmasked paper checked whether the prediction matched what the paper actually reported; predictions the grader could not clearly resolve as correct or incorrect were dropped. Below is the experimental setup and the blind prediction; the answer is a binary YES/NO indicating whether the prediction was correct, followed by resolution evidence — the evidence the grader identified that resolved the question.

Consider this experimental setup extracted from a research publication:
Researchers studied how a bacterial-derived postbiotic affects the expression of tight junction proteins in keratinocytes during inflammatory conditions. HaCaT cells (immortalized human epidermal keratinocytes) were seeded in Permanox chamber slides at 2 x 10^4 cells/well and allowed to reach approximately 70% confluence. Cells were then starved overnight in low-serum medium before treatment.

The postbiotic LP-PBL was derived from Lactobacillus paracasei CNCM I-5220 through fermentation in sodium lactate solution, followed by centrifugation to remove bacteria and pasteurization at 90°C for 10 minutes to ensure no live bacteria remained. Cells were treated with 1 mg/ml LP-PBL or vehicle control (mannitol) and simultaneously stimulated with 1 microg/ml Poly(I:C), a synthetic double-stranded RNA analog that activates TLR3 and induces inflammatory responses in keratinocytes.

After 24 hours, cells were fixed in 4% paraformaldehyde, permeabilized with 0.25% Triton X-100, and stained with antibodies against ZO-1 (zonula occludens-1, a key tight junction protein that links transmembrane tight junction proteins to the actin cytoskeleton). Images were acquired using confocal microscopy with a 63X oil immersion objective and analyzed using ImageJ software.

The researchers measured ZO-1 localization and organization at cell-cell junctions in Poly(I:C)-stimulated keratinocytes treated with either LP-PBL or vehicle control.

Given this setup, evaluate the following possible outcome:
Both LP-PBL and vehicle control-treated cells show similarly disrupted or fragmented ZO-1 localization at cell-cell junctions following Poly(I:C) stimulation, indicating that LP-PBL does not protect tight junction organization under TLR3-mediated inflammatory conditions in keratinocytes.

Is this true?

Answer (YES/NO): NO